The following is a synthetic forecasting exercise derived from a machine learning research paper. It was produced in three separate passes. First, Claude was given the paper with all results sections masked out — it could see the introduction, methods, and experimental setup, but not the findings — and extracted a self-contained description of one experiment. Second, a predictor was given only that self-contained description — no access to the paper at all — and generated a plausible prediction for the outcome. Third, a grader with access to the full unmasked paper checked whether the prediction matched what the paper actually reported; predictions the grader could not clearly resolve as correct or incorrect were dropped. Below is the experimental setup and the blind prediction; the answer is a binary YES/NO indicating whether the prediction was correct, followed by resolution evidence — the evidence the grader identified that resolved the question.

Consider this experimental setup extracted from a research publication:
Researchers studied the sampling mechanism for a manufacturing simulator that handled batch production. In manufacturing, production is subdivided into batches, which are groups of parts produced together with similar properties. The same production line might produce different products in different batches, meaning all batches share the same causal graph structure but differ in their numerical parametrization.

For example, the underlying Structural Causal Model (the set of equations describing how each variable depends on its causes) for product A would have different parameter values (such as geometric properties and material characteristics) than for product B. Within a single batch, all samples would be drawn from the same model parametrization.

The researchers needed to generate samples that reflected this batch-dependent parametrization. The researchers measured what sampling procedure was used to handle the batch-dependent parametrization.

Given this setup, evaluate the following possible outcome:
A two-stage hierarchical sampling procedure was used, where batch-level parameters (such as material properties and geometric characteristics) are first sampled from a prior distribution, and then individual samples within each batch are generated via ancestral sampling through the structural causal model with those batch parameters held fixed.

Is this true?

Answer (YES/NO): NO